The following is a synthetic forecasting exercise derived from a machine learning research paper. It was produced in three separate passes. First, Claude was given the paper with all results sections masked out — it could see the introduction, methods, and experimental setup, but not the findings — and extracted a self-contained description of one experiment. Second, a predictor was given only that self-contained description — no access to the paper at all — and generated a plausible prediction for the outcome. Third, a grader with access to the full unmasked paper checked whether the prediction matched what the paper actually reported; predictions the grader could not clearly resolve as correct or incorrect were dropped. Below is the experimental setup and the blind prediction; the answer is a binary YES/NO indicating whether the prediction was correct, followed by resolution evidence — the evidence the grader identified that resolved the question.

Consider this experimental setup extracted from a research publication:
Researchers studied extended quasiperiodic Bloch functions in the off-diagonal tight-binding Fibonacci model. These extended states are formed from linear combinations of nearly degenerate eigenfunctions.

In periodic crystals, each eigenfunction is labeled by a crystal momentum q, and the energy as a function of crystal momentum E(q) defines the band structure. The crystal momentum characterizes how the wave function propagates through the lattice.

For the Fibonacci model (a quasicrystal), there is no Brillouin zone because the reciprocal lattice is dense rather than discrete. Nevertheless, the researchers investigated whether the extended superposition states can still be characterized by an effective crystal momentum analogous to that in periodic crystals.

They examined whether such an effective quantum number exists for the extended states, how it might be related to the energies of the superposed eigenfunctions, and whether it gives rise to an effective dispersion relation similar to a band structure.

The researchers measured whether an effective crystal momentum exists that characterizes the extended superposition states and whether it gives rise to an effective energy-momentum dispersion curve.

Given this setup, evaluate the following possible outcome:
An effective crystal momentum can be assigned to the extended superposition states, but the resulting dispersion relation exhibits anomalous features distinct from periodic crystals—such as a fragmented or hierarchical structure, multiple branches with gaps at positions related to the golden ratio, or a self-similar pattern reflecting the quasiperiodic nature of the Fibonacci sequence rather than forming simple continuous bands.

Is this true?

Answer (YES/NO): YES